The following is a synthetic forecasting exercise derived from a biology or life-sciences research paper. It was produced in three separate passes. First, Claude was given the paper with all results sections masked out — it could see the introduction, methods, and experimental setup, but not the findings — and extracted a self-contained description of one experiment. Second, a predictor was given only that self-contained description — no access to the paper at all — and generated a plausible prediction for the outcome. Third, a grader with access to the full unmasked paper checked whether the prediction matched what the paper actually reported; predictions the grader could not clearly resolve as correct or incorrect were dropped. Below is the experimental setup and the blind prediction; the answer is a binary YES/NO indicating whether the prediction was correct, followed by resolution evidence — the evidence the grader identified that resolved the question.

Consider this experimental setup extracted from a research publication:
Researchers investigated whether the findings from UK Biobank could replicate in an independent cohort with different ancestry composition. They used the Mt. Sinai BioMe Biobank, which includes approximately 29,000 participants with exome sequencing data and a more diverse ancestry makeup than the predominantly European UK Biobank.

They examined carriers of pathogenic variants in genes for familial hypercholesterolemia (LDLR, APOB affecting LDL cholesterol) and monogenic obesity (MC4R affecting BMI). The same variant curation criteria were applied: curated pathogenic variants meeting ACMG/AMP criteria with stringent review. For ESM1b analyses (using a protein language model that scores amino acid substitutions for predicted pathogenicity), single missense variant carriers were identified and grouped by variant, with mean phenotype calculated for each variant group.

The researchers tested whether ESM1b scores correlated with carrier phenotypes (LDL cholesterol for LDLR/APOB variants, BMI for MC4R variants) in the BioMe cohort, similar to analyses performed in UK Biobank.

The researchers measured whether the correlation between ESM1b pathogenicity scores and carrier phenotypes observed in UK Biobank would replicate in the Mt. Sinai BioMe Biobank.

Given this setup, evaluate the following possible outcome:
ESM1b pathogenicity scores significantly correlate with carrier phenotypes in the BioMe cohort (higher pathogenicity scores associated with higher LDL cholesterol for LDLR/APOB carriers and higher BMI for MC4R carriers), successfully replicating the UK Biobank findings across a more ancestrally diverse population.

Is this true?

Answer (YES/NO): NO